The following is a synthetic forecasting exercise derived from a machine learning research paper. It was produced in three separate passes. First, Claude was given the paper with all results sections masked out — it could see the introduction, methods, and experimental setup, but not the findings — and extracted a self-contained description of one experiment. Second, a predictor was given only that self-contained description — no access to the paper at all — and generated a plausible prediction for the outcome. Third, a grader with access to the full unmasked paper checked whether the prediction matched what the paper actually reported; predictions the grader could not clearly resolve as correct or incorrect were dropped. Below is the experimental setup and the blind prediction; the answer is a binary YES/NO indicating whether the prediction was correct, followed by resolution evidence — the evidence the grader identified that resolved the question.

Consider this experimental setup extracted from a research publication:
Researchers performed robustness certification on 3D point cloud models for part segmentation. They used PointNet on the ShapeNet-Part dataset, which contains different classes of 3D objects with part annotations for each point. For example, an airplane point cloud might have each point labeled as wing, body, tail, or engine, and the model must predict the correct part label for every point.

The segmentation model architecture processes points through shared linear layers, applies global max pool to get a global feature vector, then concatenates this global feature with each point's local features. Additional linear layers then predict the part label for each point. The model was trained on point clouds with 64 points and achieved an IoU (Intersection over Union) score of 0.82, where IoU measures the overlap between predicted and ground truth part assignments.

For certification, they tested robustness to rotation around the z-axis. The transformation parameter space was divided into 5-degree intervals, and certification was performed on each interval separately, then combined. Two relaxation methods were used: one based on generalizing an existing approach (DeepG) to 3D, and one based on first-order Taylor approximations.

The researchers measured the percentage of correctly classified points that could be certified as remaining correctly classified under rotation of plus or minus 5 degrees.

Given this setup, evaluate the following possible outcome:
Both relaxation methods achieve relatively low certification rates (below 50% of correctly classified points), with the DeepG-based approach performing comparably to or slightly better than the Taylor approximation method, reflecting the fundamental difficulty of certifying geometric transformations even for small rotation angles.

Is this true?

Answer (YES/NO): NO